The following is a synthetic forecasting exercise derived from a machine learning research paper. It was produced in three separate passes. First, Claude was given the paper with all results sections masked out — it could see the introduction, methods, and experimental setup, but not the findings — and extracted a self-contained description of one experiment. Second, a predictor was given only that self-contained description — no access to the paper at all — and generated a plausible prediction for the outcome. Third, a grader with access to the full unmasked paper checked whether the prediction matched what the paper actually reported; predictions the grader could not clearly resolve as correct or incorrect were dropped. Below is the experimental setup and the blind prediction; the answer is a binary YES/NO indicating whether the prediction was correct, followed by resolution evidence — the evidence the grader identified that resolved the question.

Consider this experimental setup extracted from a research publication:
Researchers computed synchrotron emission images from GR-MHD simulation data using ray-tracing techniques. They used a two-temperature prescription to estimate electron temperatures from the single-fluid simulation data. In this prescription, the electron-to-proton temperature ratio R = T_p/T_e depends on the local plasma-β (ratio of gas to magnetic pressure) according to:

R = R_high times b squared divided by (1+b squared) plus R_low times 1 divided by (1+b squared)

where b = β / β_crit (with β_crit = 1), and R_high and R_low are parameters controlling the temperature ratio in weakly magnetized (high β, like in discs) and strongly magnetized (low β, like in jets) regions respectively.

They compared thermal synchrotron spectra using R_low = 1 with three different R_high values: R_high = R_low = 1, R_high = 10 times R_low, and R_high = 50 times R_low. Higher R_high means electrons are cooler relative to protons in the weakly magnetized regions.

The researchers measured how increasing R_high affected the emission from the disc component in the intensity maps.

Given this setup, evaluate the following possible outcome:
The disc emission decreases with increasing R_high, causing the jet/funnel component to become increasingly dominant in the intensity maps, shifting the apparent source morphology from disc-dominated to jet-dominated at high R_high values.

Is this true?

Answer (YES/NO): NO